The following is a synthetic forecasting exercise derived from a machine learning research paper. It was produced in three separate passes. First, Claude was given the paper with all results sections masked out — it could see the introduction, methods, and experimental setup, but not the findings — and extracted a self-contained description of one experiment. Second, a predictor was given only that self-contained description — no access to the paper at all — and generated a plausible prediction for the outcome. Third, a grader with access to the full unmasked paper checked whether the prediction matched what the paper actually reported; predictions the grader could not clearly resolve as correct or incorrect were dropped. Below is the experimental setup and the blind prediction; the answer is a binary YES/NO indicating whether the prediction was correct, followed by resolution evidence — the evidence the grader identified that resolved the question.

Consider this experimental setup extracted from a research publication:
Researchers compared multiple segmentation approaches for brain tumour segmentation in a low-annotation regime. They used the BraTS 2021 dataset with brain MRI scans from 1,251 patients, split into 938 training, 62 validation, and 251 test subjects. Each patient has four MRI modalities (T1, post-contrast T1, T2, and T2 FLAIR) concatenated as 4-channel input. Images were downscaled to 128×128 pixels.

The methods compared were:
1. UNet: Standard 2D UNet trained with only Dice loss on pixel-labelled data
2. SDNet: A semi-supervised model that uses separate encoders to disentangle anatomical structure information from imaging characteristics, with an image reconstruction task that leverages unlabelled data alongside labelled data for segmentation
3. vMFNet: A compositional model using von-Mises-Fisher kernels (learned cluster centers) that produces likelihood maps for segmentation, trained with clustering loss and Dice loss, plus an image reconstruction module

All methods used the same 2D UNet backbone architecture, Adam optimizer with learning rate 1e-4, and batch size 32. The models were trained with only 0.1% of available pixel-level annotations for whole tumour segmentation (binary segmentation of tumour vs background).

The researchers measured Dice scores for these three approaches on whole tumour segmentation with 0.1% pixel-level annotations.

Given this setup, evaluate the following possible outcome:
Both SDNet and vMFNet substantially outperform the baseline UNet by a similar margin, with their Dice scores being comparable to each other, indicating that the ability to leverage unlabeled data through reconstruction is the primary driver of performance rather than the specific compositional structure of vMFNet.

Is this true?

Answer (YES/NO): NO